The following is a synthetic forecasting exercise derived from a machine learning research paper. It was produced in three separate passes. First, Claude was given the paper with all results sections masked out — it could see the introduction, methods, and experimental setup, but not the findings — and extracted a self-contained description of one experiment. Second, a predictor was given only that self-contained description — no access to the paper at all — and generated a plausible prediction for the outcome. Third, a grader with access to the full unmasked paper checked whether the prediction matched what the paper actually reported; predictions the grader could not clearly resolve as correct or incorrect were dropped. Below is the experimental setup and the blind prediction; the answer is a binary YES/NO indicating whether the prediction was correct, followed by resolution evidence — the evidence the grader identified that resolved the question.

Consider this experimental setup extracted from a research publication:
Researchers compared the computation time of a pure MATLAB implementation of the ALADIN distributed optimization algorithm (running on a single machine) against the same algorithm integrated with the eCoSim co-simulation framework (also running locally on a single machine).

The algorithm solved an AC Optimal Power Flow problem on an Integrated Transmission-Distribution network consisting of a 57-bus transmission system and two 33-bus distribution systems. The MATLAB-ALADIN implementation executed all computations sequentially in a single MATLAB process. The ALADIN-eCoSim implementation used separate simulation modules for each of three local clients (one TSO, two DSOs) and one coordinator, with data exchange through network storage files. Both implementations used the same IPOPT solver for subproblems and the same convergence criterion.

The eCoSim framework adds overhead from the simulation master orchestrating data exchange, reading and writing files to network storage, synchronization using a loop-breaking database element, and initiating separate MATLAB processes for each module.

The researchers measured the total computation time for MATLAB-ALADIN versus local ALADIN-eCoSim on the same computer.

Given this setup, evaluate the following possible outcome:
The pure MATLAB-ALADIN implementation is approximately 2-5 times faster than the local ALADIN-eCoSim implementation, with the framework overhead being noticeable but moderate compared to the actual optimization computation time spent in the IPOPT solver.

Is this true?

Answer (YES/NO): NO